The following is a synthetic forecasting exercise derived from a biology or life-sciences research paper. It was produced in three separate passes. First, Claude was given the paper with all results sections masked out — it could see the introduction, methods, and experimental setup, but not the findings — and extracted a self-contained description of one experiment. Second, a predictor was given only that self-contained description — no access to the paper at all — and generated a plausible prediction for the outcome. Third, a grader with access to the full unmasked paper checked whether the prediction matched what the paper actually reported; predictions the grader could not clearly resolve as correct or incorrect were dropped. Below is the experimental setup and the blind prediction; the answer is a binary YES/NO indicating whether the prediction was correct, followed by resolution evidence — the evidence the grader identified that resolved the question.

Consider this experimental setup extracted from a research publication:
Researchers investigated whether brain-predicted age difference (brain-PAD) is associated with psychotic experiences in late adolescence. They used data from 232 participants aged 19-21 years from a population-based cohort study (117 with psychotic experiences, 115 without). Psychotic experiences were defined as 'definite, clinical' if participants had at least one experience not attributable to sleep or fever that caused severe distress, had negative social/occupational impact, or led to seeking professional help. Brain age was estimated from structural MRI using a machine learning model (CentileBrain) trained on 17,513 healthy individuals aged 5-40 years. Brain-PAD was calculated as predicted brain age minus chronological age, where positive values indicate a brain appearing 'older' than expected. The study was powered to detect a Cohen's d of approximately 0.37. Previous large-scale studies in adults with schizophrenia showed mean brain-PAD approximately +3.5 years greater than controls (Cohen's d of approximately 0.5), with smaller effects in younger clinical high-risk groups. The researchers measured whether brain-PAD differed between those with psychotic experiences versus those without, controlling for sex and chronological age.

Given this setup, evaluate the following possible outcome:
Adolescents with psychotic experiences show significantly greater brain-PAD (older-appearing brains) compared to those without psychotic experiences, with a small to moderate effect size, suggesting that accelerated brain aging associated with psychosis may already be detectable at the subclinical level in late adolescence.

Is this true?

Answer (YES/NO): NO